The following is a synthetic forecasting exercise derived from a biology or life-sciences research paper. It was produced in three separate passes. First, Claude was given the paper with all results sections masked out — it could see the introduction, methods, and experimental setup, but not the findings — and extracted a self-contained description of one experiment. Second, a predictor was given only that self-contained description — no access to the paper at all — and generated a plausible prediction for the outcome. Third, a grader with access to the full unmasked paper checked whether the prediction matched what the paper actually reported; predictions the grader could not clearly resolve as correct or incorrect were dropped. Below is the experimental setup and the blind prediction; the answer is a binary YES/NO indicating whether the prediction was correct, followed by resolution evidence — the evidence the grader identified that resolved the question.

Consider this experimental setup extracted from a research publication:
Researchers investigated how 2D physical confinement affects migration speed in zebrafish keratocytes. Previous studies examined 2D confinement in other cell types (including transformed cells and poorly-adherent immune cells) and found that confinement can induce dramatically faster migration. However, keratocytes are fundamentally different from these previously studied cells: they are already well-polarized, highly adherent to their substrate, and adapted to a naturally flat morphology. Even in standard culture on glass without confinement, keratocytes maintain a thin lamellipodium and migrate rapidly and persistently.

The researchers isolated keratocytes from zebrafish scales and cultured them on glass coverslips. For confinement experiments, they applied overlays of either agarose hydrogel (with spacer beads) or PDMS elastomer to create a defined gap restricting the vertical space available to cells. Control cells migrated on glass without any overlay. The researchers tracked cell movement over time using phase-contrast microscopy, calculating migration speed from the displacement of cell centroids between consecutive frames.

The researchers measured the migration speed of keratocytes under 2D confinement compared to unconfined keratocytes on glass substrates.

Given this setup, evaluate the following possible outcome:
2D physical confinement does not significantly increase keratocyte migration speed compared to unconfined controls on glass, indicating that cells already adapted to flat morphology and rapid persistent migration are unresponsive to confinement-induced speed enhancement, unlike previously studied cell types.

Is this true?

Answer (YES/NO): NO